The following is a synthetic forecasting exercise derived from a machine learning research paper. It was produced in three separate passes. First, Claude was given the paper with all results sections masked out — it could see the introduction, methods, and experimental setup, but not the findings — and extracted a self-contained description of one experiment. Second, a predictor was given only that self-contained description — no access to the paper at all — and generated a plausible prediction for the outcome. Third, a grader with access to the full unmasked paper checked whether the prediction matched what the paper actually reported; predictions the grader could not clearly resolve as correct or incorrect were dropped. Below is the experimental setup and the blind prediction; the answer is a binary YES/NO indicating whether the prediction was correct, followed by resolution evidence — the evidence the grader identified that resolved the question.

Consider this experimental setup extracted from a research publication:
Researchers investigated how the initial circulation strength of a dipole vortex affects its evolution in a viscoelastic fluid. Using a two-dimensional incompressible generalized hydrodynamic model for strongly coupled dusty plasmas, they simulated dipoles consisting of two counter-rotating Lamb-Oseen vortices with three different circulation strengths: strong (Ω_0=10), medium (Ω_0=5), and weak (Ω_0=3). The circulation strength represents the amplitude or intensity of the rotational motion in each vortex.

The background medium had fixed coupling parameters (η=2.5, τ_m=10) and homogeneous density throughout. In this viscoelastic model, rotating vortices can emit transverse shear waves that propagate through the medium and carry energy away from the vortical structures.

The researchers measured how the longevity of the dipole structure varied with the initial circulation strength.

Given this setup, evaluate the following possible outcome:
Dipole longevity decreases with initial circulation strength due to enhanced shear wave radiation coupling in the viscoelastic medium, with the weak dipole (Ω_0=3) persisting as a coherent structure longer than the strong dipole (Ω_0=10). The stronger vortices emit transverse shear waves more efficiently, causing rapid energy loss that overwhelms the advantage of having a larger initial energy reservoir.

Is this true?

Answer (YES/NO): NO